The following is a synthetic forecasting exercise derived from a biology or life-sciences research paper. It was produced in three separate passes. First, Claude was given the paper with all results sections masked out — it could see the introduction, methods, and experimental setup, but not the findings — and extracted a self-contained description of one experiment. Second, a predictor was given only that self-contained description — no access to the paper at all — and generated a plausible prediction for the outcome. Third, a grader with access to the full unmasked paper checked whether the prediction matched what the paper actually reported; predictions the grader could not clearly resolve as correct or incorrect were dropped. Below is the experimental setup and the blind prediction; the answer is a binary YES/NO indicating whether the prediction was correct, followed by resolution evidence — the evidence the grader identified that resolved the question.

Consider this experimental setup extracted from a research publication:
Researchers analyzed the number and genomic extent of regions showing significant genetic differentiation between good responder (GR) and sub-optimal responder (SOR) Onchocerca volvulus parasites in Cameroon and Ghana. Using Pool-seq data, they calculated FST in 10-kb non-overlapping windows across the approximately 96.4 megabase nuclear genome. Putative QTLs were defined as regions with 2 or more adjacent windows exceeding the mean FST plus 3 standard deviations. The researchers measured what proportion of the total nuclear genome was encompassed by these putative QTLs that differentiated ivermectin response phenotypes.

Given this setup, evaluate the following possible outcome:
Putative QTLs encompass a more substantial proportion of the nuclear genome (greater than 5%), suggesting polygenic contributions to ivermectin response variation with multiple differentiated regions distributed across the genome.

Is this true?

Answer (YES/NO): NO